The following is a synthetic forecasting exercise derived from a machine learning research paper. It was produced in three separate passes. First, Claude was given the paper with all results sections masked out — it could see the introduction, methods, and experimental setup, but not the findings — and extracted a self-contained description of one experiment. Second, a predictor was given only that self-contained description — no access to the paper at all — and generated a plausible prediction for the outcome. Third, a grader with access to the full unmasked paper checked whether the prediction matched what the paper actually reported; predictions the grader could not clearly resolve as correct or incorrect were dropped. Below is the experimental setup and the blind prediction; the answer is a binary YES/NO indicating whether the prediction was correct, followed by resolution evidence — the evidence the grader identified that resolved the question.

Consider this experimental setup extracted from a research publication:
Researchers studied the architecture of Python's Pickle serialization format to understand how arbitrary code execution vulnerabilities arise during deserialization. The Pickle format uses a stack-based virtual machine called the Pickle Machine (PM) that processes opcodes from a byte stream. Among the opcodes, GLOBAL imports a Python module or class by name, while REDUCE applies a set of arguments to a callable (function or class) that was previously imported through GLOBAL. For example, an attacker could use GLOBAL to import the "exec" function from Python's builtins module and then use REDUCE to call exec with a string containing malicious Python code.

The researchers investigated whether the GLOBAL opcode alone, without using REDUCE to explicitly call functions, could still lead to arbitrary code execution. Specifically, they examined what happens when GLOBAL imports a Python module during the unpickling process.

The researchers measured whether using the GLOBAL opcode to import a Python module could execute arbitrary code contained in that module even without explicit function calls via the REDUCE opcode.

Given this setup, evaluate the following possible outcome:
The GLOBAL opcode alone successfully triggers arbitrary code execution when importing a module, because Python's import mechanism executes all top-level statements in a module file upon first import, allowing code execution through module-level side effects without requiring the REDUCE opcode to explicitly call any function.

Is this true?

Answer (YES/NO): YES